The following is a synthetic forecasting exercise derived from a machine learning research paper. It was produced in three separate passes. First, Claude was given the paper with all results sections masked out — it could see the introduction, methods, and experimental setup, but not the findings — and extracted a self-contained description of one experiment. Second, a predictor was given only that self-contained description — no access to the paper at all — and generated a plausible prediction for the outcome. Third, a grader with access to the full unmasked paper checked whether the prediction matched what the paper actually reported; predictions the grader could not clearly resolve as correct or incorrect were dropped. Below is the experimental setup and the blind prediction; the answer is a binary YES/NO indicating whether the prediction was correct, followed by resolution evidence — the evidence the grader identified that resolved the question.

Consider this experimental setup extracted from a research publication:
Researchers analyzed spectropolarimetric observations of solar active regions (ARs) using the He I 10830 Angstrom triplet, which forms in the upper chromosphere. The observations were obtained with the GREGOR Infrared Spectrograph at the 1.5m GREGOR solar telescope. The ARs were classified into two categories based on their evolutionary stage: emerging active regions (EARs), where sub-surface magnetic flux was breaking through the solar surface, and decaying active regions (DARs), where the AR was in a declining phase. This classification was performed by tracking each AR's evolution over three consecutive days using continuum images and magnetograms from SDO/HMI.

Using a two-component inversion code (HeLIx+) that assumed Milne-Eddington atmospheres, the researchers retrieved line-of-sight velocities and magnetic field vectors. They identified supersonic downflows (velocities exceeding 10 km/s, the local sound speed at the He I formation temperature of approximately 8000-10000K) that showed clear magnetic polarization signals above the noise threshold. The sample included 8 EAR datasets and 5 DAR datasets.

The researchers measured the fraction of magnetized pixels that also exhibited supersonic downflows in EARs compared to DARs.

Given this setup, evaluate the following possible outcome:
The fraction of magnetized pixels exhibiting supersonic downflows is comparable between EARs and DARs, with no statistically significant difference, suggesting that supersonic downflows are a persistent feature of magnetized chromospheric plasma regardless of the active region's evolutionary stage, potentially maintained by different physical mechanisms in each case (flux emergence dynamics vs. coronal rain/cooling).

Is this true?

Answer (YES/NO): NO